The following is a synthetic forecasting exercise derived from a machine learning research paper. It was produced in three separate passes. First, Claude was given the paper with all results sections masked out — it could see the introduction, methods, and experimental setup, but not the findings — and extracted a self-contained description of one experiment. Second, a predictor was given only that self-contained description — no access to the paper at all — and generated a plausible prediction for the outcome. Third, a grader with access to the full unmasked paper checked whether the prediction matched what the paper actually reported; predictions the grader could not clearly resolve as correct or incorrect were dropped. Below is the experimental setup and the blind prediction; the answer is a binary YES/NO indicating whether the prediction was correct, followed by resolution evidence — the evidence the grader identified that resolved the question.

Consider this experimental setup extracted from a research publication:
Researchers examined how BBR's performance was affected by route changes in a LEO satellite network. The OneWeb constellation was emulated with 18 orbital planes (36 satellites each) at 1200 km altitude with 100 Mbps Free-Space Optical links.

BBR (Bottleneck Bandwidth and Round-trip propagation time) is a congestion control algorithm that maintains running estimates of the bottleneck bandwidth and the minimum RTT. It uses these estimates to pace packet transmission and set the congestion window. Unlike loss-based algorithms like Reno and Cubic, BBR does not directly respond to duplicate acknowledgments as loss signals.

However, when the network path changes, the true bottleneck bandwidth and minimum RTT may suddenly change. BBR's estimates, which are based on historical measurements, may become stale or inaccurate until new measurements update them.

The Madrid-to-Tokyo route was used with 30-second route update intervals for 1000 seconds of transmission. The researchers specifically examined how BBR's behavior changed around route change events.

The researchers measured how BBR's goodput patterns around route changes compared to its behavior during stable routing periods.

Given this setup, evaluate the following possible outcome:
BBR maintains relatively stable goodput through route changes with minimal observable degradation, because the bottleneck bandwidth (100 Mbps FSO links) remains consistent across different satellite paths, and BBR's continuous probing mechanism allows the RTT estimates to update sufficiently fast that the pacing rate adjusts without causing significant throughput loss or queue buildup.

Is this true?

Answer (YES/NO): NO